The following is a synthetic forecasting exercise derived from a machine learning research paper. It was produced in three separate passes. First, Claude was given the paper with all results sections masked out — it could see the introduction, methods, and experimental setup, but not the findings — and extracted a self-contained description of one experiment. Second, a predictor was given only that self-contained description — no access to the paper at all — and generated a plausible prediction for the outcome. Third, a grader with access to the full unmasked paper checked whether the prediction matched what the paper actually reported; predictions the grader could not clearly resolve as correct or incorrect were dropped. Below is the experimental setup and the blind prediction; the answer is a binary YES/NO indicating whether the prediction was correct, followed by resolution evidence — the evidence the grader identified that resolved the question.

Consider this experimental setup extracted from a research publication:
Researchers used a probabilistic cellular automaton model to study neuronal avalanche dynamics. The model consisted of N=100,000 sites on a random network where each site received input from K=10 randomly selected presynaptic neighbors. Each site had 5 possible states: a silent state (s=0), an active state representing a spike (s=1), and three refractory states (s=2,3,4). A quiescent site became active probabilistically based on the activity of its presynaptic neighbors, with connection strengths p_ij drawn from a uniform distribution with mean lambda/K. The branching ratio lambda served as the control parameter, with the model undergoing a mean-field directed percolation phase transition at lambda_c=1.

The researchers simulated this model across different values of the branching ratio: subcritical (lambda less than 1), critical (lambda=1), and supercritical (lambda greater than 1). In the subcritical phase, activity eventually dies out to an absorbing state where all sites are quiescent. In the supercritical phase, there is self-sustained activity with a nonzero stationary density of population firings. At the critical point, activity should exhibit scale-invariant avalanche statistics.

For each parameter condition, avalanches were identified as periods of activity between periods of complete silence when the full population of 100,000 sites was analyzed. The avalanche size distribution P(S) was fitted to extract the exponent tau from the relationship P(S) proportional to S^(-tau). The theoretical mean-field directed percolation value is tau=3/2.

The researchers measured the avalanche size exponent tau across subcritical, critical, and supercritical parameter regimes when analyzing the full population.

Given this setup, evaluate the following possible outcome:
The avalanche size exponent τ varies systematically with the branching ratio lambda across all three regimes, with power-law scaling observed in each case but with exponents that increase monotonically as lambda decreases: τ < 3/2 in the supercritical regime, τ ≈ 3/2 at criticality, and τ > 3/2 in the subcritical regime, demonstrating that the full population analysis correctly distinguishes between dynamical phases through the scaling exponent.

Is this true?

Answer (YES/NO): NO